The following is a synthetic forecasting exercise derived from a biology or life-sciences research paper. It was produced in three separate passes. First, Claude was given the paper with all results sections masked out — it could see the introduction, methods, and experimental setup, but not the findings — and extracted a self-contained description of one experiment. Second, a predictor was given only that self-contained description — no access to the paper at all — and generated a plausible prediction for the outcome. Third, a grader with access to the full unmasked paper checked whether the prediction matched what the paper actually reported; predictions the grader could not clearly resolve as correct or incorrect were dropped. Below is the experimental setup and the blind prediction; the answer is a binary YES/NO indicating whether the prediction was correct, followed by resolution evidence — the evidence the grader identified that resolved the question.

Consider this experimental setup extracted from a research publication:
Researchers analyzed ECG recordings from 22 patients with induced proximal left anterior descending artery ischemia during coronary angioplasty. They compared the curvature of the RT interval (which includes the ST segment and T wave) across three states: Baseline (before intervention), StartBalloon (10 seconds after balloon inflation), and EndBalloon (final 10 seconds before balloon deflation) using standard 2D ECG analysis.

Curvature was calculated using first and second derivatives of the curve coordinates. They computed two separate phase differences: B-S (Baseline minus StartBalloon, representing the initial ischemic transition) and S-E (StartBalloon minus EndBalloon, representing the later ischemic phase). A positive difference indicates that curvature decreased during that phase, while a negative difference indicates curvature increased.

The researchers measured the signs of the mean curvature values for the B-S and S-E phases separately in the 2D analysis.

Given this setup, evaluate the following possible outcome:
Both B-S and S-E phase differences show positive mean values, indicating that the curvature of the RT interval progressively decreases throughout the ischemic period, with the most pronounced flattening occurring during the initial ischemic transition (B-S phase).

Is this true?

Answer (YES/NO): NO